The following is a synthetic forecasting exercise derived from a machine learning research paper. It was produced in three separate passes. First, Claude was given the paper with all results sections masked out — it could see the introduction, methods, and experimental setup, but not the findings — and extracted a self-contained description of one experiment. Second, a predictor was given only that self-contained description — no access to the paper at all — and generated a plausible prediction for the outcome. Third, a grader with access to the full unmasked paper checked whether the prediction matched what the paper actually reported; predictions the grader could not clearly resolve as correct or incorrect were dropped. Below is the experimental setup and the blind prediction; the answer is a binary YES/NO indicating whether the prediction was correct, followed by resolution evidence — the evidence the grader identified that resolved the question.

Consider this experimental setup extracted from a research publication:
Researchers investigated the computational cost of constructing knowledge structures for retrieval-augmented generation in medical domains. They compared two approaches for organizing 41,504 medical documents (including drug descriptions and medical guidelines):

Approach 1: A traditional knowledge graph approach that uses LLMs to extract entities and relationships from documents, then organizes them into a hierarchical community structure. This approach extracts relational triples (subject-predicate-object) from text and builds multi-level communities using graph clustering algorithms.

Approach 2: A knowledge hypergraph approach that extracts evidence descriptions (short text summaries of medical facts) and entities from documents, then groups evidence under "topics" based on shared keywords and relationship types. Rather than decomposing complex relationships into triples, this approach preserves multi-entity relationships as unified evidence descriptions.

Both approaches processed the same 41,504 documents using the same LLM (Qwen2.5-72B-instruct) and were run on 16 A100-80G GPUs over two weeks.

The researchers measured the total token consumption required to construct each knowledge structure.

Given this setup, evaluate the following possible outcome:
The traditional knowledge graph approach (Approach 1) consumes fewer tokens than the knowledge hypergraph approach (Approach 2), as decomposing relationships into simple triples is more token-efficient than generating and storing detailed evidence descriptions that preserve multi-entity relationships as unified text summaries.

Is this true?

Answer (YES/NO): NO